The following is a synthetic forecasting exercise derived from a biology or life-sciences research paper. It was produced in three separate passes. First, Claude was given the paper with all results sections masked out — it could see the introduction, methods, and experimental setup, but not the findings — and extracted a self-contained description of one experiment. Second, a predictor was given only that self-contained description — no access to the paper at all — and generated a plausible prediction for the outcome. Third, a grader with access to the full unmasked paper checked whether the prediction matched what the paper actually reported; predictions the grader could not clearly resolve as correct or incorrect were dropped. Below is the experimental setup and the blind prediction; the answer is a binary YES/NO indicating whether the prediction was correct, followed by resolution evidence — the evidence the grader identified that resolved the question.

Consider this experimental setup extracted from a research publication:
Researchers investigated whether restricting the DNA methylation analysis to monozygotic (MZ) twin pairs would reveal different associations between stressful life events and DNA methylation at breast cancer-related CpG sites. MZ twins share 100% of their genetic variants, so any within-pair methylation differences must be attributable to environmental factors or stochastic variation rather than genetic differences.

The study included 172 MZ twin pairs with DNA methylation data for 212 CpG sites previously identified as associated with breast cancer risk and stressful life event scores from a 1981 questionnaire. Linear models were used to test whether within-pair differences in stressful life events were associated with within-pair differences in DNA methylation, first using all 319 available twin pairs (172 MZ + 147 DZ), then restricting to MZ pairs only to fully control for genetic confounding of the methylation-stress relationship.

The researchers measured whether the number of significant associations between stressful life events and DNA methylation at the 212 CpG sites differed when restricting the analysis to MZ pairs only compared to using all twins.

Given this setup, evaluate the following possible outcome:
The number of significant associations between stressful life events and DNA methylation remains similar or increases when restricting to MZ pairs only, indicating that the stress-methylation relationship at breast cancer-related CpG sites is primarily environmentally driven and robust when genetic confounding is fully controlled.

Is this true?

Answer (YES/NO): YES